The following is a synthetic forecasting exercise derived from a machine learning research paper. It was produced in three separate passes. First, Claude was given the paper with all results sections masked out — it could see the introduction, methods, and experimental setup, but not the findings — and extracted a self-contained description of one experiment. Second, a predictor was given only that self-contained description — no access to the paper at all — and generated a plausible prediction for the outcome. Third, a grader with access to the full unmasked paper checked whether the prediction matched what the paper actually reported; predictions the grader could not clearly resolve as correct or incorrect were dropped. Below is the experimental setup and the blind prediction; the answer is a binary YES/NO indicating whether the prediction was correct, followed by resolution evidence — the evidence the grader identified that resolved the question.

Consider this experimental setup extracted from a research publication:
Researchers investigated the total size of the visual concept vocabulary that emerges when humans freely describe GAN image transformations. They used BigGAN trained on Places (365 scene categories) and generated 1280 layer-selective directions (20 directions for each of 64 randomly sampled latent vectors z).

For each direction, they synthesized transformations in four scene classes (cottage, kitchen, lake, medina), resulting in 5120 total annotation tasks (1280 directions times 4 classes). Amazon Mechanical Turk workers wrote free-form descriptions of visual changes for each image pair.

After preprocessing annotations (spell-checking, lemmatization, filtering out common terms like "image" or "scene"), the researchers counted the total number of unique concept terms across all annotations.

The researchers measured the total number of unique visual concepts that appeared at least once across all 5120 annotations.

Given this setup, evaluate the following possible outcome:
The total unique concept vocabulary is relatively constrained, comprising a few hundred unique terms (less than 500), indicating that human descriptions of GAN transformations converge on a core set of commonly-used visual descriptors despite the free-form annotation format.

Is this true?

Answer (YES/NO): NO